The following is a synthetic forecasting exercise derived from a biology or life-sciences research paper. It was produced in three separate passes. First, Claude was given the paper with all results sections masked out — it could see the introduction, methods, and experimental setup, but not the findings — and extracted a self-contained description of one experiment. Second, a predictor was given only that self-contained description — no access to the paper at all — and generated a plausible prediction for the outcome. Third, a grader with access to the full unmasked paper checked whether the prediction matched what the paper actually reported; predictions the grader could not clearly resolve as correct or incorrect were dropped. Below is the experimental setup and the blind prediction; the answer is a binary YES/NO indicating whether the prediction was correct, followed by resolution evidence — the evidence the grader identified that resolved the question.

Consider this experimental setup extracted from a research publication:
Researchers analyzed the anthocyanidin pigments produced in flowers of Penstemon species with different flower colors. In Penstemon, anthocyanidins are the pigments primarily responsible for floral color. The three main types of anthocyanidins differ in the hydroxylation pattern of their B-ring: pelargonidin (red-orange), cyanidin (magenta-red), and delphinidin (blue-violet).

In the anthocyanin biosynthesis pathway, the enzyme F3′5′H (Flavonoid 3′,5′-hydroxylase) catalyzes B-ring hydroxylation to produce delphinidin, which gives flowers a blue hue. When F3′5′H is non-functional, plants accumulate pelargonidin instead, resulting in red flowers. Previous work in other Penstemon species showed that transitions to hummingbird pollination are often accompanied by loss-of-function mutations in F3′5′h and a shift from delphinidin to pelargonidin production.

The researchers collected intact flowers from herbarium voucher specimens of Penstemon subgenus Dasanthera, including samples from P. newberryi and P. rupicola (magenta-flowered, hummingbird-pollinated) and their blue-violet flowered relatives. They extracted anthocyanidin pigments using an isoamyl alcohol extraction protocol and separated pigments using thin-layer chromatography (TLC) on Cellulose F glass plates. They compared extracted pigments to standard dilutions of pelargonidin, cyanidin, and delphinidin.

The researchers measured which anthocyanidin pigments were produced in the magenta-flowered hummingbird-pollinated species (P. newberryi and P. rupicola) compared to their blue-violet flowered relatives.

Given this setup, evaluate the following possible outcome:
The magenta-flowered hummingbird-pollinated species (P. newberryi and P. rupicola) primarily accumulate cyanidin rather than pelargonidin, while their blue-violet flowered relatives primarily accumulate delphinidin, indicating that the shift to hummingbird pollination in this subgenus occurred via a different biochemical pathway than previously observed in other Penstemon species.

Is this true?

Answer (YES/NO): YES